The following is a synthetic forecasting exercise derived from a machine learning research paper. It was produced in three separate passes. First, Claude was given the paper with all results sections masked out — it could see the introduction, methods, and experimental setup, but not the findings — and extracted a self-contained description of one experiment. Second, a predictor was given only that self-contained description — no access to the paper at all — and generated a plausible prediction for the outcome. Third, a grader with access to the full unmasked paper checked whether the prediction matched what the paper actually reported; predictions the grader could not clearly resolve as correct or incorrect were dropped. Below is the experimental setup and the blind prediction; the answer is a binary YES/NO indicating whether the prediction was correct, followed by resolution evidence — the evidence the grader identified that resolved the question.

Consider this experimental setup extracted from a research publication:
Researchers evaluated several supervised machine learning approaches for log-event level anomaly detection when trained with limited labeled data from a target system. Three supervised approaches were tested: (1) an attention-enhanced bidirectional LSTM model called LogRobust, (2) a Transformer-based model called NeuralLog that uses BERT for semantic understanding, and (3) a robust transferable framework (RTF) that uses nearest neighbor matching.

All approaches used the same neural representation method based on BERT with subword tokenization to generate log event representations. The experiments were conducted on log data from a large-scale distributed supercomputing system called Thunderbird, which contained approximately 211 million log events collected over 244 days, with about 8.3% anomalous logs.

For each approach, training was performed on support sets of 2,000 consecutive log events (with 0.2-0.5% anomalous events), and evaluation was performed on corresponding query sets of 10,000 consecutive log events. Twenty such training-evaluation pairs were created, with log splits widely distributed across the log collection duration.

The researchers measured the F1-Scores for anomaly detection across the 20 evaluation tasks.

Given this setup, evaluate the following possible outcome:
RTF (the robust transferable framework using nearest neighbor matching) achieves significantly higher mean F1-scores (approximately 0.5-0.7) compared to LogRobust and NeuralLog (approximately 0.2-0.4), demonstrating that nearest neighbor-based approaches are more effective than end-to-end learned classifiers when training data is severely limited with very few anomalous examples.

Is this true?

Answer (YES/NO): NO